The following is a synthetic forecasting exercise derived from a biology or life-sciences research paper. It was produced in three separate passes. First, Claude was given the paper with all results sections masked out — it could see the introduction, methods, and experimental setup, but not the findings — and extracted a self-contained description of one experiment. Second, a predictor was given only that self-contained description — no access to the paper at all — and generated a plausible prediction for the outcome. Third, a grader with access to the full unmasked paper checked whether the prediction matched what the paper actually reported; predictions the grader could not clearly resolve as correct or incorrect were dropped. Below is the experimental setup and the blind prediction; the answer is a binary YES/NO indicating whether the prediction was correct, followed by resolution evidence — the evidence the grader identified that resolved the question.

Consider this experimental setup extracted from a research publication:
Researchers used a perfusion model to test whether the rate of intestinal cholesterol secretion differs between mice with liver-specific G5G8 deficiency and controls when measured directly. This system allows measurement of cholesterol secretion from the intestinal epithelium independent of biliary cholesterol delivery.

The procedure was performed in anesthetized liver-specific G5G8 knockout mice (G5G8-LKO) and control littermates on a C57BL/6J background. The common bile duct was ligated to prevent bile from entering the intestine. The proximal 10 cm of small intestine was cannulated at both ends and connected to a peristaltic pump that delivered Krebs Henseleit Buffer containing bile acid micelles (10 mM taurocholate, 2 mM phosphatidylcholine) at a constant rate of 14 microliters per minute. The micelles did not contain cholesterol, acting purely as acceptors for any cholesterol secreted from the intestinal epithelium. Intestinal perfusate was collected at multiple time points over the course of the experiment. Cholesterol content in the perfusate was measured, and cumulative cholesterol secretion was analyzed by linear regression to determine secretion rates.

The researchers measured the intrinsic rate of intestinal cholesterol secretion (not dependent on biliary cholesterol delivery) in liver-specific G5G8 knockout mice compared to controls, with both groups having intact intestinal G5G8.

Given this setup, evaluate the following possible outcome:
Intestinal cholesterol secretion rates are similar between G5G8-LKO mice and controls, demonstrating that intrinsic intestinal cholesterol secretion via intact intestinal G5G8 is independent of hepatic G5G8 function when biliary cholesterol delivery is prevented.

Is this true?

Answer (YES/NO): YES